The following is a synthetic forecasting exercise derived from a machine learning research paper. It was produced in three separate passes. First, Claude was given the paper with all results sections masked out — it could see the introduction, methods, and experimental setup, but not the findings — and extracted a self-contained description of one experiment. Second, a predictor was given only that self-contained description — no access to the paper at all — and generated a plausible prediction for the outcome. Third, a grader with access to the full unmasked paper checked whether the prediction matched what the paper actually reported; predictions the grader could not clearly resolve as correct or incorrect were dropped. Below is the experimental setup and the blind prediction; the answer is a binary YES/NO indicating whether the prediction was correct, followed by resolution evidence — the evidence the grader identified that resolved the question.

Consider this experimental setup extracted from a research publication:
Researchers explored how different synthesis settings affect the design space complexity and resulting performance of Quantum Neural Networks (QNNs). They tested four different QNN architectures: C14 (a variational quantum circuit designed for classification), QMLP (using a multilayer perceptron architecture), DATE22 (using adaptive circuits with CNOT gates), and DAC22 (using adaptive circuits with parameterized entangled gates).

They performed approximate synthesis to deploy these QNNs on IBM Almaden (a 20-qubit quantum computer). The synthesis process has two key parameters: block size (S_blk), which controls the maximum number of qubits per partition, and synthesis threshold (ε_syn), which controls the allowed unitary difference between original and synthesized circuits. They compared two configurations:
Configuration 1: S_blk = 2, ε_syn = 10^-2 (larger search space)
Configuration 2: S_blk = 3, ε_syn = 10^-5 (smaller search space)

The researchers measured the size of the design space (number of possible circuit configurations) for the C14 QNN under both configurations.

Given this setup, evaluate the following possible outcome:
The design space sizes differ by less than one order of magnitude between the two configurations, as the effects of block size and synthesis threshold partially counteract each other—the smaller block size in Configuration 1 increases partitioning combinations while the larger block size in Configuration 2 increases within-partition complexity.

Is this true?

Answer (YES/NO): NO